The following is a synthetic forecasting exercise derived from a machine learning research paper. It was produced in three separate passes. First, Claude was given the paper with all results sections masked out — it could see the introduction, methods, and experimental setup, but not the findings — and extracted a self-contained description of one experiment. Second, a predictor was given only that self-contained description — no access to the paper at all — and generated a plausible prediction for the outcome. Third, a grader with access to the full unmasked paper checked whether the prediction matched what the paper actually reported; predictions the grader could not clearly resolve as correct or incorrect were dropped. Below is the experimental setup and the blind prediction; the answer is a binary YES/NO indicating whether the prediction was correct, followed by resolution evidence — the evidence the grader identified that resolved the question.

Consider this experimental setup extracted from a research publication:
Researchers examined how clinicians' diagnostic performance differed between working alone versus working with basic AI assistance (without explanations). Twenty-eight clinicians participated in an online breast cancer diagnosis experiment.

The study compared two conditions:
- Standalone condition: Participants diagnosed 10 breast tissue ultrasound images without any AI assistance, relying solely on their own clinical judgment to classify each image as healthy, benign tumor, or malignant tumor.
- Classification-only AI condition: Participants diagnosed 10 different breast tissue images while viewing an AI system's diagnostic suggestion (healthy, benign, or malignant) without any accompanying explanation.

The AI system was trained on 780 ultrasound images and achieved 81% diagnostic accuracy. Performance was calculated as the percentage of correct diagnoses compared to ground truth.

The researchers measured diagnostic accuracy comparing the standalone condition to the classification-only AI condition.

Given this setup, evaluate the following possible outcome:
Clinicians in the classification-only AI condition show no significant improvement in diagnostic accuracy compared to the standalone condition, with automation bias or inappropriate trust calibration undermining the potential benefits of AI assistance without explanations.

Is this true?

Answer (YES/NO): NO